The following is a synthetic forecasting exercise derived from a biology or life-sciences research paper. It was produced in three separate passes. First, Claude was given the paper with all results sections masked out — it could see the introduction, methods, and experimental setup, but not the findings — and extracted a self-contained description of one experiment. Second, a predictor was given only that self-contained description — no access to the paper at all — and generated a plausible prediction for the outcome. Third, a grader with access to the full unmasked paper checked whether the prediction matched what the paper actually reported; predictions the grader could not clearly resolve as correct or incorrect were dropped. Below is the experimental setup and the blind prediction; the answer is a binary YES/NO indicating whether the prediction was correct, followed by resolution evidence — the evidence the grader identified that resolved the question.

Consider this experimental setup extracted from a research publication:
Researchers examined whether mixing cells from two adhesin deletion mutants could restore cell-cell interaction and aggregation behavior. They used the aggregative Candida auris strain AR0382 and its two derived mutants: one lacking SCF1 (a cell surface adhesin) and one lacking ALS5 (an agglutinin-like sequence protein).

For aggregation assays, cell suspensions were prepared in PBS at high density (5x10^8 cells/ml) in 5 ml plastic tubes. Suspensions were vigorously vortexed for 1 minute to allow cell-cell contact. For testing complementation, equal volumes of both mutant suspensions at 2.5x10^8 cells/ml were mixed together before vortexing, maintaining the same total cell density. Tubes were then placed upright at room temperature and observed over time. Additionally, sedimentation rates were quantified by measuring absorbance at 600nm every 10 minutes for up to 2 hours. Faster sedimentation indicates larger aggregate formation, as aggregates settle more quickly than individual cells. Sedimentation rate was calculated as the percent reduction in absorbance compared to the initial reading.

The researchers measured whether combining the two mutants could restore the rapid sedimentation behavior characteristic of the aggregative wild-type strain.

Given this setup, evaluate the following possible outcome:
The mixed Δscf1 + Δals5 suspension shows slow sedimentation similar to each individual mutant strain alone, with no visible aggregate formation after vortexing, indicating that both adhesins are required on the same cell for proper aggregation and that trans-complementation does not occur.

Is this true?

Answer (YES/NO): NO